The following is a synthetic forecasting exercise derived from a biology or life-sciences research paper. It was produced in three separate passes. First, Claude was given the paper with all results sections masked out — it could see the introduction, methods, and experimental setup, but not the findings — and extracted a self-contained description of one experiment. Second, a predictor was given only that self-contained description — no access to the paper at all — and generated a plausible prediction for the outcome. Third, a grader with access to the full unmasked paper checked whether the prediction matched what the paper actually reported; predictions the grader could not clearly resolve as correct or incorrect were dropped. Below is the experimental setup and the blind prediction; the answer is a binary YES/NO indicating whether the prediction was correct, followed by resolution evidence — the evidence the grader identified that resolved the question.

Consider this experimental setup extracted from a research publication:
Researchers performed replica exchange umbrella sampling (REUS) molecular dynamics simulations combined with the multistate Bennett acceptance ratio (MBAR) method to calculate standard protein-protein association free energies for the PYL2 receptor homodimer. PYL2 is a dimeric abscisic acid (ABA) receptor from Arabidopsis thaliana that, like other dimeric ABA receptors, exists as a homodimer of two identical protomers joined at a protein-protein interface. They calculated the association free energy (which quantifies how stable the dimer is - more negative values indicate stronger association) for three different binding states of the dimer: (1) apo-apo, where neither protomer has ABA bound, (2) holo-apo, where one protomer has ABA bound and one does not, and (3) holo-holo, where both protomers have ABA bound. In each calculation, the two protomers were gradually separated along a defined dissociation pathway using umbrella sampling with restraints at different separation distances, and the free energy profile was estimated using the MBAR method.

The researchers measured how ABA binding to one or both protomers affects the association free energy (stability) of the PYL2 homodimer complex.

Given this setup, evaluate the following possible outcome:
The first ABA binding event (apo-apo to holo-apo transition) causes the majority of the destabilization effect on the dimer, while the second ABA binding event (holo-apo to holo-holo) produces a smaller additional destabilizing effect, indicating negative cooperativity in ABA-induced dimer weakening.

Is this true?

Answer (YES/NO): YES